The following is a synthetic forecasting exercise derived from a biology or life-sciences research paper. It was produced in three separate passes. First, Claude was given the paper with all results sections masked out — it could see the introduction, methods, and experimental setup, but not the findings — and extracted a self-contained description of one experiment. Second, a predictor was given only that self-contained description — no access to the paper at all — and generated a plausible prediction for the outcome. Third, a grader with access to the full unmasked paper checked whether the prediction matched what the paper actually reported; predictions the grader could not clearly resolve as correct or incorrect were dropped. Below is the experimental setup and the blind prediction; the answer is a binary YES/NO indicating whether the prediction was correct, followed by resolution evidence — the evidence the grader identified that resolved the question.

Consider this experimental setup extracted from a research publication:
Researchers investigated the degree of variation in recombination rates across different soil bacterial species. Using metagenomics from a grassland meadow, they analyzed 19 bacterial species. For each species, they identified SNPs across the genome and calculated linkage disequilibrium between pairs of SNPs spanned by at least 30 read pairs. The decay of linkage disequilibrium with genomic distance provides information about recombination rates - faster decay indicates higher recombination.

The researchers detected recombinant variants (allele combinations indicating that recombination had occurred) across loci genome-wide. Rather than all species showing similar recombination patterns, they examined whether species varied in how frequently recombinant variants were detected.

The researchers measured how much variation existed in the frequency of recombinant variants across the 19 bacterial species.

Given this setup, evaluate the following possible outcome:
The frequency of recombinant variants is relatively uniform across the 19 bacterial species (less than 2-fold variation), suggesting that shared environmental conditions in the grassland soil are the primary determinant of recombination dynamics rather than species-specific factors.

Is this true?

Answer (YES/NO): NO